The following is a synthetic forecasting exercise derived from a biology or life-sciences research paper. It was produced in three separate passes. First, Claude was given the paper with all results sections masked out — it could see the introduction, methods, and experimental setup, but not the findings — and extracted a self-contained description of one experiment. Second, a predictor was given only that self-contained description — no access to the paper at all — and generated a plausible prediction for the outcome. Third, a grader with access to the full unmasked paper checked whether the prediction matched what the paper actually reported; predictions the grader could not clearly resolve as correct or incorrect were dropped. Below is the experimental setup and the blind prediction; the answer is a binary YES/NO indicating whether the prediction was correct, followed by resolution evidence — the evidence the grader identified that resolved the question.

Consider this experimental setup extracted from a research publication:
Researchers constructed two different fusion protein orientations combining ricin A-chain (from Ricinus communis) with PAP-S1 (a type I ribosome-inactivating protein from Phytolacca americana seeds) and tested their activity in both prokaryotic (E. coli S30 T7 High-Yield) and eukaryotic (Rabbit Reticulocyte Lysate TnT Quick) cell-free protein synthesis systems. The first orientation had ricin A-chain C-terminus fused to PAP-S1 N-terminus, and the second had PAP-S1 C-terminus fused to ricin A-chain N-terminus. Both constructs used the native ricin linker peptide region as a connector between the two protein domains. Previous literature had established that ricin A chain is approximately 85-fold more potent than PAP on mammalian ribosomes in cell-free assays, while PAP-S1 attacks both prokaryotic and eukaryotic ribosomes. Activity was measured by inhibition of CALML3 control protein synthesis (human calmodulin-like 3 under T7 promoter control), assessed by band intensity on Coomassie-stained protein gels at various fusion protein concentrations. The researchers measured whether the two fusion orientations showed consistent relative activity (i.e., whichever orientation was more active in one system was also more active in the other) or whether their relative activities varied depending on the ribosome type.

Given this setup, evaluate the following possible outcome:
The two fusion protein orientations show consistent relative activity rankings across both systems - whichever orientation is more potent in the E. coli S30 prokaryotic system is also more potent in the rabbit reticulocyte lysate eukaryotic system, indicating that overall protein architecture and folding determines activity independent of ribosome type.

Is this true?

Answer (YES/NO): YES